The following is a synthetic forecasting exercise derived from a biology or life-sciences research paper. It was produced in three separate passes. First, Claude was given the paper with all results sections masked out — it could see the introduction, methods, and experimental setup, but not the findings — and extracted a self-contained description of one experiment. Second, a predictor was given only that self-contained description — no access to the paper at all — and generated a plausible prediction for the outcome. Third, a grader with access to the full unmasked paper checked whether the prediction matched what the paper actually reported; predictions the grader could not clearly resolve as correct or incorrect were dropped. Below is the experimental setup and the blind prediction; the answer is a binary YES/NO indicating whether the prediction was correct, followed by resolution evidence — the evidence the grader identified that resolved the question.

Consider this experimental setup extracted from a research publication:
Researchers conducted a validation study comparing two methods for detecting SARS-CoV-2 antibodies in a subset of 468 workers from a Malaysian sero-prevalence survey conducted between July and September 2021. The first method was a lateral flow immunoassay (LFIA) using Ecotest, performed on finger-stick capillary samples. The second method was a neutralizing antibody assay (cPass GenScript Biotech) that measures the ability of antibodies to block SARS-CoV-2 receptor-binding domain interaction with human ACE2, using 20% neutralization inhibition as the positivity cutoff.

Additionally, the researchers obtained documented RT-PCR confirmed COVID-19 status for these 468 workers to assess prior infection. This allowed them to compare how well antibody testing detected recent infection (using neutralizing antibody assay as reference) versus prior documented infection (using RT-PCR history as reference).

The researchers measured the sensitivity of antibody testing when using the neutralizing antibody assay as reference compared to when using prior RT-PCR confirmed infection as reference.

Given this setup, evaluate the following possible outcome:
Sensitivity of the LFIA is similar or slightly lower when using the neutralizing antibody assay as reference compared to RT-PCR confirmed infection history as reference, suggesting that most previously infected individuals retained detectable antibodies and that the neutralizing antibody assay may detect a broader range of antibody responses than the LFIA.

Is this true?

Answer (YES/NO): NO